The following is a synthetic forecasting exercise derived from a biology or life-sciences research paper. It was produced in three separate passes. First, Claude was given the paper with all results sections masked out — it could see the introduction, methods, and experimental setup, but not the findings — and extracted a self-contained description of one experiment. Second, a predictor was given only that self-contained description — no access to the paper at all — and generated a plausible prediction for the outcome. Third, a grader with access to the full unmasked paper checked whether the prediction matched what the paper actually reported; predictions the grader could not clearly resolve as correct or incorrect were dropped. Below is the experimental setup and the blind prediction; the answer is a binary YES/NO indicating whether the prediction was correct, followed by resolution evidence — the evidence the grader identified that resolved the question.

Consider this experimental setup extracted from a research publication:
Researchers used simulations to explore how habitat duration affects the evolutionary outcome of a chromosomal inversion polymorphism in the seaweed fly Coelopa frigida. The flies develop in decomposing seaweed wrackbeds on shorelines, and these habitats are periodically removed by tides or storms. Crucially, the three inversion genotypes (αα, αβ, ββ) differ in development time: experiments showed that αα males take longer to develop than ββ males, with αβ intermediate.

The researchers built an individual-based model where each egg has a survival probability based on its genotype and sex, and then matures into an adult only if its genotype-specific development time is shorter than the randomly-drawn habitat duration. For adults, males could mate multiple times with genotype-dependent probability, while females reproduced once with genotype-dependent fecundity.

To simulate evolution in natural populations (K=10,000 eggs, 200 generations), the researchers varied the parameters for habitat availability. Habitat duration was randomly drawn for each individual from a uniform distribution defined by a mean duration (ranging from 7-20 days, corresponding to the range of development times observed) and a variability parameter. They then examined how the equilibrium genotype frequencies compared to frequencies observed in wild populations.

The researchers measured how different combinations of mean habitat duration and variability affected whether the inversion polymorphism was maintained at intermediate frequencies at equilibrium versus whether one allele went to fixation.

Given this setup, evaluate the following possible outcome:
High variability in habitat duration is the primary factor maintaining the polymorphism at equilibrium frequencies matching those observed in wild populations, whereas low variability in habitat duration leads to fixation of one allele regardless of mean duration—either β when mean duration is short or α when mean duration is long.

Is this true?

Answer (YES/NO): NO